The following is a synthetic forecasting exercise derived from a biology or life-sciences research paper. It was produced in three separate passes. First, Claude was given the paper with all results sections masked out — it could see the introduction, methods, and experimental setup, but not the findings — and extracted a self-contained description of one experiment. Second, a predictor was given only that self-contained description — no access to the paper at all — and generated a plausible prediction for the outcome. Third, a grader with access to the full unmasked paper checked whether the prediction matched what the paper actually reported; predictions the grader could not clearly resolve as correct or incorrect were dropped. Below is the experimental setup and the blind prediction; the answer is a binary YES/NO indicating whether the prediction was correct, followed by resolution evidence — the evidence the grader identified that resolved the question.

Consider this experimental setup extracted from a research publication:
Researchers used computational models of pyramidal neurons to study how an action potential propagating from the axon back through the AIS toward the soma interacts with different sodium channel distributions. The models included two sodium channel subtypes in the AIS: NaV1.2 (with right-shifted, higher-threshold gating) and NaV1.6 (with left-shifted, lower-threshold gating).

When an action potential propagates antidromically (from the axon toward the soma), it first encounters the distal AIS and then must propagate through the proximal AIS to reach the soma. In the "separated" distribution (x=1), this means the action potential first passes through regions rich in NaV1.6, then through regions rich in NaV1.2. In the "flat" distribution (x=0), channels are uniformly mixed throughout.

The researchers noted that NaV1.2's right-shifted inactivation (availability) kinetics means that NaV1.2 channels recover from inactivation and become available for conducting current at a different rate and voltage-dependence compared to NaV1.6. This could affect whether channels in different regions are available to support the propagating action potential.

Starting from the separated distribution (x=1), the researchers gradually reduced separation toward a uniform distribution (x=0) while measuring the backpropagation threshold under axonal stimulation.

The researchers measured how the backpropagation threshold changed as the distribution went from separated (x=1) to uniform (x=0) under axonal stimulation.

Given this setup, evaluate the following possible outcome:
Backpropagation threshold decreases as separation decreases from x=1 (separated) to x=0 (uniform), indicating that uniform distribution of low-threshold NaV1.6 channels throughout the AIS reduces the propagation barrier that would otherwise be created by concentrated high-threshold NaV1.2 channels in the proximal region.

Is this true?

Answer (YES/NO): NO